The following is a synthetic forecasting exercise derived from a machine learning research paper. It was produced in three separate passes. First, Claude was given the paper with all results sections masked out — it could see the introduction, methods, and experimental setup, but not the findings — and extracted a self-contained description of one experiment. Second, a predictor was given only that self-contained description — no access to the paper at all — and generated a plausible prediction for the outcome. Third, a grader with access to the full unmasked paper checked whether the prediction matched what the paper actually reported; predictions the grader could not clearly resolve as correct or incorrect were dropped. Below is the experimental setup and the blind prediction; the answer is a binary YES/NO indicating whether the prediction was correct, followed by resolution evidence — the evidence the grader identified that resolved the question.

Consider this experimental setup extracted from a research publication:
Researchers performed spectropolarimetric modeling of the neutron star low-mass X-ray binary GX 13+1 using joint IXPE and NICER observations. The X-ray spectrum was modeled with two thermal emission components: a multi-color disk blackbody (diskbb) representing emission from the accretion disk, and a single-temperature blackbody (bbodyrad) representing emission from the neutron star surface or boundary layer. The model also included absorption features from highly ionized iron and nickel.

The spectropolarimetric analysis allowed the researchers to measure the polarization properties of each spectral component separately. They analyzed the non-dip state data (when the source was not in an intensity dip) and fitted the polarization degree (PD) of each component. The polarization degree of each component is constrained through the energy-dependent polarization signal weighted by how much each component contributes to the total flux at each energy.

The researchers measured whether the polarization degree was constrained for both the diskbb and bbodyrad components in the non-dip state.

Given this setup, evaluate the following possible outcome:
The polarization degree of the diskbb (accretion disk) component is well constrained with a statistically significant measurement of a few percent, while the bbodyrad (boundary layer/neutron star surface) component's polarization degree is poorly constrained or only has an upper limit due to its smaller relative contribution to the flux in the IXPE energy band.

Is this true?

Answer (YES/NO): NO